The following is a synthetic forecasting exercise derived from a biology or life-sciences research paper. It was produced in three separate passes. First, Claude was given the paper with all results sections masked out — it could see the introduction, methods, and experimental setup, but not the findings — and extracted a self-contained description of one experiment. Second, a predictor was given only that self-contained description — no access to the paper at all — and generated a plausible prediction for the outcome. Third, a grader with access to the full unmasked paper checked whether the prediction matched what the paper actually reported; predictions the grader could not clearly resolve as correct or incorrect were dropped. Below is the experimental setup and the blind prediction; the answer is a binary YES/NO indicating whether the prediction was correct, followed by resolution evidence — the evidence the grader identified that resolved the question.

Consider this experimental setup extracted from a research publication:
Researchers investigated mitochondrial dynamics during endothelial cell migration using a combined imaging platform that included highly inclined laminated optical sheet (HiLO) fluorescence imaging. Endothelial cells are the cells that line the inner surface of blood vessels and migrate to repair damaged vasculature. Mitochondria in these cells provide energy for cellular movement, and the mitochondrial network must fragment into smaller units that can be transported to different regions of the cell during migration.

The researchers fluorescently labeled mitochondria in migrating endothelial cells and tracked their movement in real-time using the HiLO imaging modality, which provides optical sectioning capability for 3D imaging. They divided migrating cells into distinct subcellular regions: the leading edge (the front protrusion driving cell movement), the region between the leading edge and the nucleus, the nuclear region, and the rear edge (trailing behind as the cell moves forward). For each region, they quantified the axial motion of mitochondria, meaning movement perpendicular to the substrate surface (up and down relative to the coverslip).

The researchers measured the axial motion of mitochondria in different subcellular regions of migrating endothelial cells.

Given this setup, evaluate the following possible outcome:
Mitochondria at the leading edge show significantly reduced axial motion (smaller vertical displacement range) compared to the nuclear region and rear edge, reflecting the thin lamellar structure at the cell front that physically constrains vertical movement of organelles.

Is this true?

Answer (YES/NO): NO